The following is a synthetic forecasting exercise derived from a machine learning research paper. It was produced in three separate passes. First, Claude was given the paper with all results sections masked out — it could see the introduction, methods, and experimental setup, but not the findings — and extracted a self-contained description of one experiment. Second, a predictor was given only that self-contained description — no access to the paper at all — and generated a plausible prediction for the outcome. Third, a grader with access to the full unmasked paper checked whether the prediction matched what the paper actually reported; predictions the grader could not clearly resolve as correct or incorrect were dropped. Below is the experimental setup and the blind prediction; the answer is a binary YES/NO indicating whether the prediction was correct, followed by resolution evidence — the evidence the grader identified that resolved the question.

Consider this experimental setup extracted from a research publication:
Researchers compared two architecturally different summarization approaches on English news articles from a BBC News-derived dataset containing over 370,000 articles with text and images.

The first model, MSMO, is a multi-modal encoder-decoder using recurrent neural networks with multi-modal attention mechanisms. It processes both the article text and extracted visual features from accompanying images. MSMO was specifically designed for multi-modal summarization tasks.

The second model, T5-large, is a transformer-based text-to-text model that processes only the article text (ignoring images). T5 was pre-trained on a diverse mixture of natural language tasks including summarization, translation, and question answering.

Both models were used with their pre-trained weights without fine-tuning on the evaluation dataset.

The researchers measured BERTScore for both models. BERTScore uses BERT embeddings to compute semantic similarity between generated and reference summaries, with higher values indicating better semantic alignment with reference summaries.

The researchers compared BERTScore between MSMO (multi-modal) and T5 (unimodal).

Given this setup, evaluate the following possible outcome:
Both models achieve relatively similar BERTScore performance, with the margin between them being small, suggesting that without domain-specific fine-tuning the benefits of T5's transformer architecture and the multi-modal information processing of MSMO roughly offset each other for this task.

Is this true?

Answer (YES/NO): YES